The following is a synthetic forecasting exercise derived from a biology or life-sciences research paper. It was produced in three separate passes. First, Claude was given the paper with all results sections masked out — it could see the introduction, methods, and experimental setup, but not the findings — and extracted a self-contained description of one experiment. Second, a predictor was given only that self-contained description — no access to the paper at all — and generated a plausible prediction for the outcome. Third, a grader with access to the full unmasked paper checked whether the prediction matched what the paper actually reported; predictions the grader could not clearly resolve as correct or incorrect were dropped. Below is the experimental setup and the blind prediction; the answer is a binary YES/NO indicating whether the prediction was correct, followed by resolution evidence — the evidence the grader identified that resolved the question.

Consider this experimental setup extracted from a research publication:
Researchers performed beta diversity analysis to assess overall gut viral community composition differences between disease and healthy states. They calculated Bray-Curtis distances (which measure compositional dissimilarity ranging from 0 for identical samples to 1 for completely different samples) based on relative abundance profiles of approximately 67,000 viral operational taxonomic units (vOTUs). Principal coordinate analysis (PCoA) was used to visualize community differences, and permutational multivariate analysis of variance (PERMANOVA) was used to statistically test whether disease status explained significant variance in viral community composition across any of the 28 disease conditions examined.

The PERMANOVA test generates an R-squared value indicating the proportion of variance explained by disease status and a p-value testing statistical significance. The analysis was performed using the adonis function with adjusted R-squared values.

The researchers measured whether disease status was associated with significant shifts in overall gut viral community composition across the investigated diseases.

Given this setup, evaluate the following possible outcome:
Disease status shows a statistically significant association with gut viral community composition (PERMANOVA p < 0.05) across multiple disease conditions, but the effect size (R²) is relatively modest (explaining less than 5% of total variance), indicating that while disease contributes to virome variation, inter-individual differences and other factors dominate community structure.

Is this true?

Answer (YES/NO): NO